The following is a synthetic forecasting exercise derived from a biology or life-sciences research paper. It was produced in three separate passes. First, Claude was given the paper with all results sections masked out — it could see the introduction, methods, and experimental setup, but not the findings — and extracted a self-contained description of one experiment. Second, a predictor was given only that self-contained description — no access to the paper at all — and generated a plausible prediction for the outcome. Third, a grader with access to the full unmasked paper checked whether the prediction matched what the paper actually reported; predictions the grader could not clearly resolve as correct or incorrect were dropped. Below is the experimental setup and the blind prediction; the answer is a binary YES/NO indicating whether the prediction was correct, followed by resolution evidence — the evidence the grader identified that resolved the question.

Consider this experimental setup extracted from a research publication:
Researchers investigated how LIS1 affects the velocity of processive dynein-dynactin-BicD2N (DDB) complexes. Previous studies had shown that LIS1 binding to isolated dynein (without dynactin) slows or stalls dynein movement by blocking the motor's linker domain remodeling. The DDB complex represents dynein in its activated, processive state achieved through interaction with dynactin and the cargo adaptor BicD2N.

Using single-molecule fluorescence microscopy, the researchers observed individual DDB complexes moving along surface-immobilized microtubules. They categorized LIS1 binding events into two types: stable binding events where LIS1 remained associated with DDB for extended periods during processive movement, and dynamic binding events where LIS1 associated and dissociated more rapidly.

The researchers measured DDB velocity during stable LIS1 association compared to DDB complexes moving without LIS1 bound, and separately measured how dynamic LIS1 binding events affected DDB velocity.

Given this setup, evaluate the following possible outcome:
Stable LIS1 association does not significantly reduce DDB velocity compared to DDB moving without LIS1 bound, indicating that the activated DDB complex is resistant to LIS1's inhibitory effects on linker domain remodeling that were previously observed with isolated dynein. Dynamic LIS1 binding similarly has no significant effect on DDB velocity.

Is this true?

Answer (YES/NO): NO